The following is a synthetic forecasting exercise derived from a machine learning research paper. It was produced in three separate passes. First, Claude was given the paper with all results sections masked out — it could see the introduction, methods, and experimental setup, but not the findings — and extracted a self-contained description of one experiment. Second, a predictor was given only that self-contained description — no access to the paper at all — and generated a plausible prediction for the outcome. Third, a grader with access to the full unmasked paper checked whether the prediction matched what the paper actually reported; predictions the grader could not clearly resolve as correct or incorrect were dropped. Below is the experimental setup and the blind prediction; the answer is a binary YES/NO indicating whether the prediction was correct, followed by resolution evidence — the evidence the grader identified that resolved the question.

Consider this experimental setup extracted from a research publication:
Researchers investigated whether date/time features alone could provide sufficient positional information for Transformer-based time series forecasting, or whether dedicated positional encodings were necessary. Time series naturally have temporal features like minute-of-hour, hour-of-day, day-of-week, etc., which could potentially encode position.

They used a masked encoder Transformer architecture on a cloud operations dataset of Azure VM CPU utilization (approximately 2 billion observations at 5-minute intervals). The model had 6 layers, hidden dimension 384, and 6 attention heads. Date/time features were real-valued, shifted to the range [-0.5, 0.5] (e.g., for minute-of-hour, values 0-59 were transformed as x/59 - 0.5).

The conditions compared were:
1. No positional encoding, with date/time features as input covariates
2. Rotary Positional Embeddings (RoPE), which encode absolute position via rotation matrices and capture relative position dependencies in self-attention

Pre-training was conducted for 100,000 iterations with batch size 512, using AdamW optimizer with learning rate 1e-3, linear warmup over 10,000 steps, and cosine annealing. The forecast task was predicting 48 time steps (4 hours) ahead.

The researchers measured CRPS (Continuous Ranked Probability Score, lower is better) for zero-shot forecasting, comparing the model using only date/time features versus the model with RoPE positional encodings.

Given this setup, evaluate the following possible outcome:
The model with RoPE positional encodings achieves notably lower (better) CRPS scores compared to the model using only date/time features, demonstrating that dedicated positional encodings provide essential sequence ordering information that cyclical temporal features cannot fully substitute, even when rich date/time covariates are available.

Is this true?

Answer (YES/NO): YES